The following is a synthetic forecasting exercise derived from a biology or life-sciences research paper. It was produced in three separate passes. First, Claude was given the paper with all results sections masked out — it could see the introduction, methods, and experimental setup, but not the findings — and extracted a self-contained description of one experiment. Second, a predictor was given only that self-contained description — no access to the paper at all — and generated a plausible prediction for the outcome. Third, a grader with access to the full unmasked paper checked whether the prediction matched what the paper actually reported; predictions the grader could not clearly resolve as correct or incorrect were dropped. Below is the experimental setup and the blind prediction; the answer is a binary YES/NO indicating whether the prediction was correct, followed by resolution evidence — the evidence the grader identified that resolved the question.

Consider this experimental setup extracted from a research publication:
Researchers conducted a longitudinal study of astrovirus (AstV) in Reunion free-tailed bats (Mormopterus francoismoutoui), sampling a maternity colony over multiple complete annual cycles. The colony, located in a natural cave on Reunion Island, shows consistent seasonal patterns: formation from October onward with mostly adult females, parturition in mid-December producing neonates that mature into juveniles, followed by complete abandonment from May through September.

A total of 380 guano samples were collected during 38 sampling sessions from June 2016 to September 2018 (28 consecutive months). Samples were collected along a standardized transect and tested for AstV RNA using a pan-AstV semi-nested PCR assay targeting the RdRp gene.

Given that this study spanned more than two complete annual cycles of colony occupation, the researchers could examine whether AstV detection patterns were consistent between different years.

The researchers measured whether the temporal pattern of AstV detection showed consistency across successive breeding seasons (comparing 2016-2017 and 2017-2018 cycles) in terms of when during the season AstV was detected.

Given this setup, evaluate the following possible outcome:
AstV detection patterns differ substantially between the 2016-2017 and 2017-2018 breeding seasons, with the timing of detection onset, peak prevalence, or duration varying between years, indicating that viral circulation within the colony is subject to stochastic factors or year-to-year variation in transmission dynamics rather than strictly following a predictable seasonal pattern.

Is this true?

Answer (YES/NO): NO